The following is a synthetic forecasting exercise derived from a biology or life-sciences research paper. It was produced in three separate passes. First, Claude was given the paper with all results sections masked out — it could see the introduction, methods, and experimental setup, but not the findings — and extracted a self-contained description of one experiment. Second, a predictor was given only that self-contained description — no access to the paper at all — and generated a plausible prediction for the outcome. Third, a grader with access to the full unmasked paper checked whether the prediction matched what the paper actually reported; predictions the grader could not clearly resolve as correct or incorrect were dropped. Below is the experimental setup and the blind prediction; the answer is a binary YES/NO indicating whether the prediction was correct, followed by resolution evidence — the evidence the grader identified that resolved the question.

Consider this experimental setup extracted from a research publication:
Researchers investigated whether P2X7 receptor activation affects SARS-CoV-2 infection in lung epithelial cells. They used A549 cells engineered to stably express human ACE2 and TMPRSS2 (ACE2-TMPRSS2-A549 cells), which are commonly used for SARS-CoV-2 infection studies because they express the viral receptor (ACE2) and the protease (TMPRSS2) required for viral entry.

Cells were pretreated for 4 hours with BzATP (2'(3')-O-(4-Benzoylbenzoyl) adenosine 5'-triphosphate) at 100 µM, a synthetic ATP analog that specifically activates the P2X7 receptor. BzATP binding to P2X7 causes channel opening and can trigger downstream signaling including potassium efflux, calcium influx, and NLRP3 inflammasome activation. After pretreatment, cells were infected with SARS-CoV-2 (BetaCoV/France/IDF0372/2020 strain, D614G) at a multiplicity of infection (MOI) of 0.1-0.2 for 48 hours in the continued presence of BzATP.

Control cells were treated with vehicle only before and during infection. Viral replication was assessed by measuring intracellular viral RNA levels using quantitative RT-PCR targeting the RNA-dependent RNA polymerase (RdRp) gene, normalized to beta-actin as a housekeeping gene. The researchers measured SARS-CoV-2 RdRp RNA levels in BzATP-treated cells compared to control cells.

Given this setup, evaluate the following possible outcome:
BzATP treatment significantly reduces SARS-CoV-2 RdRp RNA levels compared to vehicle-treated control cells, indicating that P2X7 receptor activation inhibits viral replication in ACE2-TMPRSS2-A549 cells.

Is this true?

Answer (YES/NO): NO